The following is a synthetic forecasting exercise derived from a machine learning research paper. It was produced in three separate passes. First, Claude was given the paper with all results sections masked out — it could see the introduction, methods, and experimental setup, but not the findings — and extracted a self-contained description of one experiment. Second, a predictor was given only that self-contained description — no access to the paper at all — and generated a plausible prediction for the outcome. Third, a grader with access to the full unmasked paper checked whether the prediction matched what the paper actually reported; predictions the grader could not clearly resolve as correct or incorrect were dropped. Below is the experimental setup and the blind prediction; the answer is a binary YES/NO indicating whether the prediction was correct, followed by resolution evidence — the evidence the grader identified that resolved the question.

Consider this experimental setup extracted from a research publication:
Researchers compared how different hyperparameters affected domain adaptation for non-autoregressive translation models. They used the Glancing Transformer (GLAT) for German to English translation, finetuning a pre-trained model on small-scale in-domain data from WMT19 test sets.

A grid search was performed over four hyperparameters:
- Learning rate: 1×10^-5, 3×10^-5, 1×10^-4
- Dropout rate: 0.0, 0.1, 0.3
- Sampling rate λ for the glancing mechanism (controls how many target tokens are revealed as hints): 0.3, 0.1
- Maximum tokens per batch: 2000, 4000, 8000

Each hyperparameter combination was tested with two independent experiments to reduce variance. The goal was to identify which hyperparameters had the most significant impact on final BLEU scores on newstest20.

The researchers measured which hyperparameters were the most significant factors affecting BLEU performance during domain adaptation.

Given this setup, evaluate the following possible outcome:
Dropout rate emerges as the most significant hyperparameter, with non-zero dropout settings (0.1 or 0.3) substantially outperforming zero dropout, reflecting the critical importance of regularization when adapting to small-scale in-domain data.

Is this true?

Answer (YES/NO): NO